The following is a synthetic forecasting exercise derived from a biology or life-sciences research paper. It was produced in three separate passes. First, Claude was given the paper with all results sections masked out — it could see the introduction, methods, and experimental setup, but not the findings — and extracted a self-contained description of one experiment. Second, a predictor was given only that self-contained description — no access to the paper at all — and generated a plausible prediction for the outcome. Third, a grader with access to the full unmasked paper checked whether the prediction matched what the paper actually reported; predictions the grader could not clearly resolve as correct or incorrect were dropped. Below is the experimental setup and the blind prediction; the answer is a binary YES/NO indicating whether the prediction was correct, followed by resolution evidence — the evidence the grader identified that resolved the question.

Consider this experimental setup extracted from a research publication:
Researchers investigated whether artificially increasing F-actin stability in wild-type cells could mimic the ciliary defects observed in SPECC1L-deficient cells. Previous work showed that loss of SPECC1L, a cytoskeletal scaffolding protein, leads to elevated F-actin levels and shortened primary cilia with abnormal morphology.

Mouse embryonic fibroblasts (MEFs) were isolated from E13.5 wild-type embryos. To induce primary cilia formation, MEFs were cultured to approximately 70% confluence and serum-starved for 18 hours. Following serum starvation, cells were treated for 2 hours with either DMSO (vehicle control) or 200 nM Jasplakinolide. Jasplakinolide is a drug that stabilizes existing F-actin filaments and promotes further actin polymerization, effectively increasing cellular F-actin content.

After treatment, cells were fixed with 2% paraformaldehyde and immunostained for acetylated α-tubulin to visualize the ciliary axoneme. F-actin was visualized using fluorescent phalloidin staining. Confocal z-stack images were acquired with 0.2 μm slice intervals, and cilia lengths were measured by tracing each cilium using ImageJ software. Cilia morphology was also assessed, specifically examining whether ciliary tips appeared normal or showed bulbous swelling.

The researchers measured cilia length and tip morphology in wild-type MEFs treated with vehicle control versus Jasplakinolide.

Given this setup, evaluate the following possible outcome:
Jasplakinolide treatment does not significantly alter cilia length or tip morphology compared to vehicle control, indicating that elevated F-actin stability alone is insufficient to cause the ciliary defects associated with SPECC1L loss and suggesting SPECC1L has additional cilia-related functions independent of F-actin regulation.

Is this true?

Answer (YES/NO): NO